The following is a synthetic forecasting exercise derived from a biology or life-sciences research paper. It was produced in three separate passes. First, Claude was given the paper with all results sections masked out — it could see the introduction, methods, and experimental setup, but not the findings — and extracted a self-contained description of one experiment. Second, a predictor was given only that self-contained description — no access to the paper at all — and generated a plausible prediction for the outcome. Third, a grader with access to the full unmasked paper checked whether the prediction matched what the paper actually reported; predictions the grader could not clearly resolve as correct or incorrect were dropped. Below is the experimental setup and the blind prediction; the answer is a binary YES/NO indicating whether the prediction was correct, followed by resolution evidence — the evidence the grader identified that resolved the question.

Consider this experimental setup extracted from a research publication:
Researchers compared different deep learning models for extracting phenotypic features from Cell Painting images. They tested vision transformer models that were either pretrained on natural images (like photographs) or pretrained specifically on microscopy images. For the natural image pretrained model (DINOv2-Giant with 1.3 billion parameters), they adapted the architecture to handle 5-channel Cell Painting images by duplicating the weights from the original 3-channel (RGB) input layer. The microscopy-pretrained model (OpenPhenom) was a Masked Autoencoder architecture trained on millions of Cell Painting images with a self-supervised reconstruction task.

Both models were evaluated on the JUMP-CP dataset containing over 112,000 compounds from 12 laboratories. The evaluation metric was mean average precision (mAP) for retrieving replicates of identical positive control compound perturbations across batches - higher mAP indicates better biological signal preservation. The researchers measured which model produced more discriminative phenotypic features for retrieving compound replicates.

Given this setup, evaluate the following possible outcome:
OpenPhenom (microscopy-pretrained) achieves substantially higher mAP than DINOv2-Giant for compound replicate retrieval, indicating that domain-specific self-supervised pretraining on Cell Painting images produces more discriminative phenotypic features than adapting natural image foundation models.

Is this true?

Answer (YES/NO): NO